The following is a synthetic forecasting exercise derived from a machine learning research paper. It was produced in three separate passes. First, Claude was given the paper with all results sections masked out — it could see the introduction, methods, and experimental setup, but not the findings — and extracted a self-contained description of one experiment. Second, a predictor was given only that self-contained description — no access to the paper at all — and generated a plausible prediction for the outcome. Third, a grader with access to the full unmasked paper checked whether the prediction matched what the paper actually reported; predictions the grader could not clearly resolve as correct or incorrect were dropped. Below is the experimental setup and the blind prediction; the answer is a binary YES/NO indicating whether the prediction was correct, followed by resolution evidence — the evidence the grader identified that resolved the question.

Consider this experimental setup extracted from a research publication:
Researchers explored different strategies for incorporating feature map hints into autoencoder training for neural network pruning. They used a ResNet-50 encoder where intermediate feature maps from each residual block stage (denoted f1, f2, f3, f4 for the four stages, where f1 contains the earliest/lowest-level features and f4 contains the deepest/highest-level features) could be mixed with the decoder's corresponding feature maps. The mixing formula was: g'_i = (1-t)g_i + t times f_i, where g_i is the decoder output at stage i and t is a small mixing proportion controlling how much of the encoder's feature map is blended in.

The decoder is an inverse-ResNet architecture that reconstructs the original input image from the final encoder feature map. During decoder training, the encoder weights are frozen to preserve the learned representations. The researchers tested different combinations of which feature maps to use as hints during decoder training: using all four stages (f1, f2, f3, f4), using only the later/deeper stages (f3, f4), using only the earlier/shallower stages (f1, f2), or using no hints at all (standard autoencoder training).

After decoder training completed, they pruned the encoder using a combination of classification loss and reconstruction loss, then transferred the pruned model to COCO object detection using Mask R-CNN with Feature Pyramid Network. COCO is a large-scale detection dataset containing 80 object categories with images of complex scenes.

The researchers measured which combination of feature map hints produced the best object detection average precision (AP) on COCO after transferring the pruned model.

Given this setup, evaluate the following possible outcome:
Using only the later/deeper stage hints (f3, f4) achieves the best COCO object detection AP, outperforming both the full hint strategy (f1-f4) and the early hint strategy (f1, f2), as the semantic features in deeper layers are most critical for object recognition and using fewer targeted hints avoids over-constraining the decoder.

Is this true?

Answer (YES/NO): YES